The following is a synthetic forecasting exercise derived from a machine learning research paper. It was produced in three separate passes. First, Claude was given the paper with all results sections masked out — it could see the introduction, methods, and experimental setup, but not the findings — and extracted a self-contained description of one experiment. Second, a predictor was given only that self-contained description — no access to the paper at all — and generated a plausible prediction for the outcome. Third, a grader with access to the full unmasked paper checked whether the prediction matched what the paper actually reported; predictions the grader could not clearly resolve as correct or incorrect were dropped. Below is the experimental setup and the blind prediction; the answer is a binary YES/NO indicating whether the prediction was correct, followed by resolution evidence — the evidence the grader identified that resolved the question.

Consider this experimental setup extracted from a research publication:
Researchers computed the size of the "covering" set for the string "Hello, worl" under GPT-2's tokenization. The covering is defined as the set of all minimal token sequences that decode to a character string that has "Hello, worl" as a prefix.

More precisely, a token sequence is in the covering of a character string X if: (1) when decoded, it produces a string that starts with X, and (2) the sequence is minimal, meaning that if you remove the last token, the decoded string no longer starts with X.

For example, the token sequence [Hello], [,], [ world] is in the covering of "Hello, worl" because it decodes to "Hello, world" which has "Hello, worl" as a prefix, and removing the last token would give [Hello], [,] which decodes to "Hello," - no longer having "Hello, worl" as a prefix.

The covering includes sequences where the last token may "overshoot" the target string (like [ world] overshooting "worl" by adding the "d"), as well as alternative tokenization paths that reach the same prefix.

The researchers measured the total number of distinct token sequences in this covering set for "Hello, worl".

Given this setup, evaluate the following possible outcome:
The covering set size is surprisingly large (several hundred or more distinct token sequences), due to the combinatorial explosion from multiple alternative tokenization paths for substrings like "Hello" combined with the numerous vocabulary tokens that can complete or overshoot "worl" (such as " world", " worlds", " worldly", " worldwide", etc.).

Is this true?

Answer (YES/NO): YES